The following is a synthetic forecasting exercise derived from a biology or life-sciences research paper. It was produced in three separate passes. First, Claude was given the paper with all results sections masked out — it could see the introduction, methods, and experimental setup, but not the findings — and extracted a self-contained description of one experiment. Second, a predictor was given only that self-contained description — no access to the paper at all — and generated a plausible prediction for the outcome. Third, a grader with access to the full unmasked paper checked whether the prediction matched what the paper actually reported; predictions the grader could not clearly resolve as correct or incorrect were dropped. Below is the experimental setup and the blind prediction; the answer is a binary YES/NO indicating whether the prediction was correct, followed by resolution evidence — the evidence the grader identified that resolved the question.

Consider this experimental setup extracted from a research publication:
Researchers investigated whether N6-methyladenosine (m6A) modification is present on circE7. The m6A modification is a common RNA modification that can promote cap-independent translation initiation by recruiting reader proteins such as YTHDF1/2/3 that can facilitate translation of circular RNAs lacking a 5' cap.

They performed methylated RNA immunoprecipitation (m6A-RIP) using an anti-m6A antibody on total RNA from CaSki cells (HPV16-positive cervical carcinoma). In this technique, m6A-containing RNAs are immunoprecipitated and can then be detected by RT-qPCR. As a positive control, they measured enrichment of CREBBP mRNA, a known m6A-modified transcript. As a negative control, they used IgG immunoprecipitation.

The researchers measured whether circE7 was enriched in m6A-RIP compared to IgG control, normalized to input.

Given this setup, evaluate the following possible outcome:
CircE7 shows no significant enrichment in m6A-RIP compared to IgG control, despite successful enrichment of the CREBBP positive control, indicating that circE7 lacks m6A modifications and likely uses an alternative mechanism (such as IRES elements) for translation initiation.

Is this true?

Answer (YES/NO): NO